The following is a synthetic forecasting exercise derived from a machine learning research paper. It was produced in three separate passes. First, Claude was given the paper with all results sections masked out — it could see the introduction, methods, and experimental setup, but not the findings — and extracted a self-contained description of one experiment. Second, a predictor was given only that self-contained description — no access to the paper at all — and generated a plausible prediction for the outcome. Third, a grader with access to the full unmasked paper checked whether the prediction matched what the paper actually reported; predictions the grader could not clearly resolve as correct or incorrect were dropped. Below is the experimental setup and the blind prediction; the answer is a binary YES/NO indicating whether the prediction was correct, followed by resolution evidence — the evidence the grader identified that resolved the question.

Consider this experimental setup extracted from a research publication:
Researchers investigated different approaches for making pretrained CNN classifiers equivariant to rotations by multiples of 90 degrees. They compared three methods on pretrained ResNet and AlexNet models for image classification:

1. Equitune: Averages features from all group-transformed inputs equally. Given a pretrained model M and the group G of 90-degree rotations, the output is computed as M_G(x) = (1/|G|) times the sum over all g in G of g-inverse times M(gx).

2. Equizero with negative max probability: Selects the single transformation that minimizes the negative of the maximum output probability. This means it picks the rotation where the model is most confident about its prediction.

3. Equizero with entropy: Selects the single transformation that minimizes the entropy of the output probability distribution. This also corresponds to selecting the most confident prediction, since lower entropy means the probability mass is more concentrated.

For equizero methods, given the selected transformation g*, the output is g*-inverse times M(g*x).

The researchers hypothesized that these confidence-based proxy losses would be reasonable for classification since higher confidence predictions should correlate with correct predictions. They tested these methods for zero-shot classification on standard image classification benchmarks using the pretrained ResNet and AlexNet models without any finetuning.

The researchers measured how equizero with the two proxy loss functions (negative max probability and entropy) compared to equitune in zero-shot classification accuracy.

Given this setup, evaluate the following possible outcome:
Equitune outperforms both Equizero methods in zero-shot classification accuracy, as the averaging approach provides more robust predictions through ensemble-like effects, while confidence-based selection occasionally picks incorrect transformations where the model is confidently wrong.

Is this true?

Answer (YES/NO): YES